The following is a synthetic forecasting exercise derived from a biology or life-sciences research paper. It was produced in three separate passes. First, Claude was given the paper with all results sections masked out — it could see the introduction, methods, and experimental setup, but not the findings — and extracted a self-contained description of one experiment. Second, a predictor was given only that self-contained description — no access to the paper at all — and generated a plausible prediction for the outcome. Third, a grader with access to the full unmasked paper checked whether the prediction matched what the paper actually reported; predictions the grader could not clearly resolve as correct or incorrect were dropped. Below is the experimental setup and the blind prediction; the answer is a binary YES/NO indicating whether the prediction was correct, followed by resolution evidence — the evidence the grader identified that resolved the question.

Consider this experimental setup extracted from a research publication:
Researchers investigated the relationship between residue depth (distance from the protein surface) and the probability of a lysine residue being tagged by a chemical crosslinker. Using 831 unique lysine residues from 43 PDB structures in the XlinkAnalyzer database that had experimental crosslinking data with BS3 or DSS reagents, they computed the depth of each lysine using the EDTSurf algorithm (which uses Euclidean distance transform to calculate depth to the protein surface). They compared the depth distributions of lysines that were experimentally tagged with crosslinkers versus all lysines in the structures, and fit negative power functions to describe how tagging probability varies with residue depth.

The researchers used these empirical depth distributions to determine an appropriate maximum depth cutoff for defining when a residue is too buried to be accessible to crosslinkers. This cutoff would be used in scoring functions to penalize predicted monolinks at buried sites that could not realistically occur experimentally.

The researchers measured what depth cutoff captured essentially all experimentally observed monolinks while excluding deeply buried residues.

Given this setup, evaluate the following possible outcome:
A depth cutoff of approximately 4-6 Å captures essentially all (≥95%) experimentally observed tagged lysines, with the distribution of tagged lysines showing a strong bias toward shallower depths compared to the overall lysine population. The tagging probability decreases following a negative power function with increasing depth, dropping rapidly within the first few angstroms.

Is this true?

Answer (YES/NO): NO